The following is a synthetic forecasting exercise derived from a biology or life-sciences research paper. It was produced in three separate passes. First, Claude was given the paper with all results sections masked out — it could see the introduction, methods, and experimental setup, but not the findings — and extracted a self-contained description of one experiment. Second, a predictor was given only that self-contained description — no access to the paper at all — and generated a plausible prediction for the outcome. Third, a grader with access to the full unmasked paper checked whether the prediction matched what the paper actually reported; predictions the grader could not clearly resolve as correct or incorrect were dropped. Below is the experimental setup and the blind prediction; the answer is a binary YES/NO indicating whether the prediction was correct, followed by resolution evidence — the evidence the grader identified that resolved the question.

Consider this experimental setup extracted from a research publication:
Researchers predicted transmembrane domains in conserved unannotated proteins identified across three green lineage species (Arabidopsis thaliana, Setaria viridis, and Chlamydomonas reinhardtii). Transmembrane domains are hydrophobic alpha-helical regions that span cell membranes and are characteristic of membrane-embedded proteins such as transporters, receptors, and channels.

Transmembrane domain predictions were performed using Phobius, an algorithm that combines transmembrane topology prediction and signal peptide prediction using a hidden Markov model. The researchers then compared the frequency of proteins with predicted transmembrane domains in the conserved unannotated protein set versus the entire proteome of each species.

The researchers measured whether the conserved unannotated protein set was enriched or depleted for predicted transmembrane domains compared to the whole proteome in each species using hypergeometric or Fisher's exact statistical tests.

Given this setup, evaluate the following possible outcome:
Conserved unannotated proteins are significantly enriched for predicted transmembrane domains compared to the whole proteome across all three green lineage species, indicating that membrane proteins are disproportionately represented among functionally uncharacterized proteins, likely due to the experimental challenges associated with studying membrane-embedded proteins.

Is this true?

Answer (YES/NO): YES